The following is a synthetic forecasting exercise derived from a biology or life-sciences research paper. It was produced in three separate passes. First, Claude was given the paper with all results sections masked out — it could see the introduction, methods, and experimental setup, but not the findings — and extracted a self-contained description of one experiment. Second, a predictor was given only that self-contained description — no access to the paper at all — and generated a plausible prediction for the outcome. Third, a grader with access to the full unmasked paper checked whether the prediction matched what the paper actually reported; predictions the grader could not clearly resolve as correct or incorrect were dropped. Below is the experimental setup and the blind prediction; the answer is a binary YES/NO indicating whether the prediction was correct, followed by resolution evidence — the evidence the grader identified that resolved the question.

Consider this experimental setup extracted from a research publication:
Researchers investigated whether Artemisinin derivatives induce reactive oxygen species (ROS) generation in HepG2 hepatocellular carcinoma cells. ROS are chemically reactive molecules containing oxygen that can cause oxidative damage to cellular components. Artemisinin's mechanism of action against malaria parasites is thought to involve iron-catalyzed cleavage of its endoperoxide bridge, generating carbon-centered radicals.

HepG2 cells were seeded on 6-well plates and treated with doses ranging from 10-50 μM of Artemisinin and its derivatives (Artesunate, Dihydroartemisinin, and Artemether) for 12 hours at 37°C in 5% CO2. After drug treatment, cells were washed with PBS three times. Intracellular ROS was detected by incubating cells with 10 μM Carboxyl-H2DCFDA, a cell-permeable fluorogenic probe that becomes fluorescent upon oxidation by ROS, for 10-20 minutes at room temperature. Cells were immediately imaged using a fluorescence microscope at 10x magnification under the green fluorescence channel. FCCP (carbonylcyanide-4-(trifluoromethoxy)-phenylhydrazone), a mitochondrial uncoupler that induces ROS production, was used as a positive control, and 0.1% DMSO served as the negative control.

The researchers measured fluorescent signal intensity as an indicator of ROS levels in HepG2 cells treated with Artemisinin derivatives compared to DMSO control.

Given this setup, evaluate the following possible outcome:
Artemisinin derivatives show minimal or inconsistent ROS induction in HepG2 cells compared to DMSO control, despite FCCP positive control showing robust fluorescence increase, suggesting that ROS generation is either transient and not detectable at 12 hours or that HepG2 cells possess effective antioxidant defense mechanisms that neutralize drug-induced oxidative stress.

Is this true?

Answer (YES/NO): YES